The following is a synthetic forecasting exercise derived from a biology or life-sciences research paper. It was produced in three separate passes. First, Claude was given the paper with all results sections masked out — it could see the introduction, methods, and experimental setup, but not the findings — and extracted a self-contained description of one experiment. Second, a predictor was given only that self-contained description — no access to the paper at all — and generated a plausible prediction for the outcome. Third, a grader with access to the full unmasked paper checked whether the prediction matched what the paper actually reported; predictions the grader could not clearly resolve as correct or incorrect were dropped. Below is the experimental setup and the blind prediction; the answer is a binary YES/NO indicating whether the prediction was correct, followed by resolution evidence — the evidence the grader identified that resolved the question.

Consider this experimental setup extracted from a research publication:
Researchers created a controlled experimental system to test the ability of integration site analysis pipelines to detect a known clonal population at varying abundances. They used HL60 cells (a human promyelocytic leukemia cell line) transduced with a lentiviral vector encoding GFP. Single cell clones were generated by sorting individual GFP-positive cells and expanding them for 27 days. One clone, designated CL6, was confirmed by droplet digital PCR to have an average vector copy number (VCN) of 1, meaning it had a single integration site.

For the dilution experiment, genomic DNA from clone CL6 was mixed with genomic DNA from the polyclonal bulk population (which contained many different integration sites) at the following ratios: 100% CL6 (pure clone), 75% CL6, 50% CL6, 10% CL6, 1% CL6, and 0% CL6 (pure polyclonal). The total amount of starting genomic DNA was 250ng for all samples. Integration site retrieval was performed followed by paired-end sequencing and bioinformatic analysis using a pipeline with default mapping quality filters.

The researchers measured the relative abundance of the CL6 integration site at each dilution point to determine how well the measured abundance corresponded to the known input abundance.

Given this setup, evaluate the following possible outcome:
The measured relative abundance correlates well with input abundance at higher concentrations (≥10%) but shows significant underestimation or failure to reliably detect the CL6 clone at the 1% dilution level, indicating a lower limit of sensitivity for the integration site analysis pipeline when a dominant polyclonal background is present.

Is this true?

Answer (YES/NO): NO